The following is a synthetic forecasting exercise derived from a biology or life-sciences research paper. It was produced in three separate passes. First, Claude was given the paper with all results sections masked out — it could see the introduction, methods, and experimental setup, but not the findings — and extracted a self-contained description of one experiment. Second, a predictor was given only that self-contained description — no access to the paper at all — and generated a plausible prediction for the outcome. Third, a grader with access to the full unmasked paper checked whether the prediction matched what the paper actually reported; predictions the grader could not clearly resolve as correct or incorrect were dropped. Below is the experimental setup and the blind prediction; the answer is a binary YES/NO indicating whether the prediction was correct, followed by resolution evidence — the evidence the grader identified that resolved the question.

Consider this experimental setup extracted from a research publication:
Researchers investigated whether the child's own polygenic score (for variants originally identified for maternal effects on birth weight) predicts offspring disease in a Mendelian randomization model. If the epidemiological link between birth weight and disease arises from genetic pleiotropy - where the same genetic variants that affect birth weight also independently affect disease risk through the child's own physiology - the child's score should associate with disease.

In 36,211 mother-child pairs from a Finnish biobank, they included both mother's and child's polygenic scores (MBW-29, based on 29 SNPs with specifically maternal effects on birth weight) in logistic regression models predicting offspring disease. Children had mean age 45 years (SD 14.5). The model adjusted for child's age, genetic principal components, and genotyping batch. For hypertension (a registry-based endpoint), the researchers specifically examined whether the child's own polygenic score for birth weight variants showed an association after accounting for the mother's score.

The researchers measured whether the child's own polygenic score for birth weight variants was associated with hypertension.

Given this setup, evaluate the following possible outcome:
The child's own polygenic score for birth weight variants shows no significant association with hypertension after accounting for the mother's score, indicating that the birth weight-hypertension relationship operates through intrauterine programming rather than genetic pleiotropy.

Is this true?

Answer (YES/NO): NO